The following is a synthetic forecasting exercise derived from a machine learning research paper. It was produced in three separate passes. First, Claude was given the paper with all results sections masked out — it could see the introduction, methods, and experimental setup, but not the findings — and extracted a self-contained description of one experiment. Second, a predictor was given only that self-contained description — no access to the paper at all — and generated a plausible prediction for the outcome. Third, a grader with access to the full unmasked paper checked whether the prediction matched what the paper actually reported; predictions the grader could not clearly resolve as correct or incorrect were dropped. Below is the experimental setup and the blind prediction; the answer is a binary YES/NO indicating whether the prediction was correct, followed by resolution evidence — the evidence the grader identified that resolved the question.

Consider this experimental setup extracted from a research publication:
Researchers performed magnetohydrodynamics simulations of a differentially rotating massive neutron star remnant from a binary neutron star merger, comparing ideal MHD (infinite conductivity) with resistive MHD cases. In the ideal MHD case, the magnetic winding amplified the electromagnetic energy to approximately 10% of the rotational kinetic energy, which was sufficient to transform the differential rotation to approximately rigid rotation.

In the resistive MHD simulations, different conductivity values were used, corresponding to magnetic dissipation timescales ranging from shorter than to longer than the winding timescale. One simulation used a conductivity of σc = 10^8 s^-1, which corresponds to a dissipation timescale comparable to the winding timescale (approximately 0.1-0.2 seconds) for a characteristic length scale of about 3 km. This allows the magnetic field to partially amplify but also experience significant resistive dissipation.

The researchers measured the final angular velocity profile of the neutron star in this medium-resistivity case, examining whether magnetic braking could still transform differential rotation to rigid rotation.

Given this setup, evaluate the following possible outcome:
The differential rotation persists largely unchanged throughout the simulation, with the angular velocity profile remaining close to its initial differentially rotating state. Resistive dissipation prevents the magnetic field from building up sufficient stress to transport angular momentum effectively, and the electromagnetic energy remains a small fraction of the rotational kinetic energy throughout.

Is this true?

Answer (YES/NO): YES